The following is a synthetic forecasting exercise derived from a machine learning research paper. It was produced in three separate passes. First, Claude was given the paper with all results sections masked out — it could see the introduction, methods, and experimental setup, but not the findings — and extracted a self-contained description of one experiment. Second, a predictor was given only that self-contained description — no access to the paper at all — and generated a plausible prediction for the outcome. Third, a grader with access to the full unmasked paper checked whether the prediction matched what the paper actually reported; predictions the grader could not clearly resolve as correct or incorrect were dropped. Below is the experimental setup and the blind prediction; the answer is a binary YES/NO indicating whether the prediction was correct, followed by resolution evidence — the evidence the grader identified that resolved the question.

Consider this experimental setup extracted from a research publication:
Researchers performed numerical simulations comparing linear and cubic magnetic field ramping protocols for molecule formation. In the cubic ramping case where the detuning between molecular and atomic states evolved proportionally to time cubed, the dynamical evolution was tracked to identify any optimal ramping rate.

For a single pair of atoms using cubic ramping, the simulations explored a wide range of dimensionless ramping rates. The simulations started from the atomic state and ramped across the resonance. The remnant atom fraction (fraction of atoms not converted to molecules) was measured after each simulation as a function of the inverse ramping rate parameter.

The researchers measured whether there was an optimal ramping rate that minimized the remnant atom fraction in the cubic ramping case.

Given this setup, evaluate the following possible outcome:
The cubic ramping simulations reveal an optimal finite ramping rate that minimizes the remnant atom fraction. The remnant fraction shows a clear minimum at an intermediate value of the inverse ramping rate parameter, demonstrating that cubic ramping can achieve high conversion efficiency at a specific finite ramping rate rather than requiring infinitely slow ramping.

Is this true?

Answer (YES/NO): YES